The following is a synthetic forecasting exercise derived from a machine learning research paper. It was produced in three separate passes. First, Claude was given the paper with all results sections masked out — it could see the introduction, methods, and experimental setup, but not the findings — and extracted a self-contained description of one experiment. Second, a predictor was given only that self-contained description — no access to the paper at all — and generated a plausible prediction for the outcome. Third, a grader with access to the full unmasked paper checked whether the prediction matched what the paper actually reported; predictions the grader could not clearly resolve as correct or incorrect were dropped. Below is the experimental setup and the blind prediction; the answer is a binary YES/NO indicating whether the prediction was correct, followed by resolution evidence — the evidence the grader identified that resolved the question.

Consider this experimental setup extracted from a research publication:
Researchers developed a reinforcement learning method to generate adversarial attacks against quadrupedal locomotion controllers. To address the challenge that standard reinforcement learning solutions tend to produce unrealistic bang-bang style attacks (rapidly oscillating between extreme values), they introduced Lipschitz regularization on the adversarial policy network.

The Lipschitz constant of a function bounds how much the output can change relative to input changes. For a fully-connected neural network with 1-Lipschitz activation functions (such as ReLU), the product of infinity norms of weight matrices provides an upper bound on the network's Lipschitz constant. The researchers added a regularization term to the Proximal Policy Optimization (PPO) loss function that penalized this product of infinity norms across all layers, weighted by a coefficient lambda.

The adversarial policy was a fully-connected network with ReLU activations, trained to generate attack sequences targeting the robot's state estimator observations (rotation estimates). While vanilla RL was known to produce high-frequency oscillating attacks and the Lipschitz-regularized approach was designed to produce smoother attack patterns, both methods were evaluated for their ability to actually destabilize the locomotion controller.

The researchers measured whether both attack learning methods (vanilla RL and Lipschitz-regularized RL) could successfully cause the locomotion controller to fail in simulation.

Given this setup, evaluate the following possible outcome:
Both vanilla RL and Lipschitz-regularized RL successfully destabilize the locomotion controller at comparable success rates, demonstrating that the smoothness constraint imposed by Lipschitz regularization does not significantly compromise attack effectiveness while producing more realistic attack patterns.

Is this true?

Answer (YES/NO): YES